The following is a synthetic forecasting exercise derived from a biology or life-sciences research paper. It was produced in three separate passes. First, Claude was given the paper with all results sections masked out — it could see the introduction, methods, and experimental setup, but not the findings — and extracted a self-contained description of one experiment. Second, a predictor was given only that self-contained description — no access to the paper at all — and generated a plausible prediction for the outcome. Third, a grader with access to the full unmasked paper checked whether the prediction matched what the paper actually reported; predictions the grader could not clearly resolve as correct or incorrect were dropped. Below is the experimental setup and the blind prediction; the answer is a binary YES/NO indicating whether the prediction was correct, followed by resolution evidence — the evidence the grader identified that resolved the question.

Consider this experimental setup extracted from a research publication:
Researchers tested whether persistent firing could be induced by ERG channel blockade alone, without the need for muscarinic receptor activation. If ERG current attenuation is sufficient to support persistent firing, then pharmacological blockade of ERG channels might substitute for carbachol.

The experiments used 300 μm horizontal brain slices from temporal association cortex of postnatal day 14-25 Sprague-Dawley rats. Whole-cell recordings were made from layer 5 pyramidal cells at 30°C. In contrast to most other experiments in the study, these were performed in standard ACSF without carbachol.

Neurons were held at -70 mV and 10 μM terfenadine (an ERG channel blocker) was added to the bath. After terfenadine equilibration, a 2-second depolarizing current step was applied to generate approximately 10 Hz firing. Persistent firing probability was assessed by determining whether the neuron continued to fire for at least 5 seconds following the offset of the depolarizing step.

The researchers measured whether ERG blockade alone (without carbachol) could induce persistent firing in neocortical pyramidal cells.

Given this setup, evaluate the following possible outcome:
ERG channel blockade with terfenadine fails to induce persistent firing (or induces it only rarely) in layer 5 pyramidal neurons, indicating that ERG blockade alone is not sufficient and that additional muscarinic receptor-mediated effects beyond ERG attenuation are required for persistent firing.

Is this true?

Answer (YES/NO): YES